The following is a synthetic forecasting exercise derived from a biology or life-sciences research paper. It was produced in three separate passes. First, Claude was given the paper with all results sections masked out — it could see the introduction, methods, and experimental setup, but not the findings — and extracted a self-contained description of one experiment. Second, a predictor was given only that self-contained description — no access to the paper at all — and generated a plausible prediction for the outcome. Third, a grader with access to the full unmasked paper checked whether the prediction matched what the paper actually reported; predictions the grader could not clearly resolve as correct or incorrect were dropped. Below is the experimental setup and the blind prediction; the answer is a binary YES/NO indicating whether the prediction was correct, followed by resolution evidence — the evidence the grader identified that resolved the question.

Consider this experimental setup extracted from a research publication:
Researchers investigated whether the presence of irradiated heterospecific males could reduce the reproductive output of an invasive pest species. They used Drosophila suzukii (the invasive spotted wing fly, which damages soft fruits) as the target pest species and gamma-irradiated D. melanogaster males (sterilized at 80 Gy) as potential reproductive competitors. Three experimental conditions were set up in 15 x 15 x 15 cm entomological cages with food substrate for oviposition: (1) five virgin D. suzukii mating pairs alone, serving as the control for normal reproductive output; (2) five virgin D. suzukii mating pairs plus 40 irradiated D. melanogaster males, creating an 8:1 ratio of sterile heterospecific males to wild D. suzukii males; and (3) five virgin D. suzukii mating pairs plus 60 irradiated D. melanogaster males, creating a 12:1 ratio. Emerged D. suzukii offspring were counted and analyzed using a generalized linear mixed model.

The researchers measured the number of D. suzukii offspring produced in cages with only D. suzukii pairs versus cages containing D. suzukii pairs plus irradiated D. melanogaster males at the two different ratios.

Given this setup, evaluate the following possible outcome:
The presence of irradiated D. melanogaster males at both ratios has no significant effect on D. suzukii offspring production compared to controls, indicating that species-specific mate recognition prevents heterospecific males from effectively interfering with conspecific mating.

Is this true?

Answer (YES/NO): NO